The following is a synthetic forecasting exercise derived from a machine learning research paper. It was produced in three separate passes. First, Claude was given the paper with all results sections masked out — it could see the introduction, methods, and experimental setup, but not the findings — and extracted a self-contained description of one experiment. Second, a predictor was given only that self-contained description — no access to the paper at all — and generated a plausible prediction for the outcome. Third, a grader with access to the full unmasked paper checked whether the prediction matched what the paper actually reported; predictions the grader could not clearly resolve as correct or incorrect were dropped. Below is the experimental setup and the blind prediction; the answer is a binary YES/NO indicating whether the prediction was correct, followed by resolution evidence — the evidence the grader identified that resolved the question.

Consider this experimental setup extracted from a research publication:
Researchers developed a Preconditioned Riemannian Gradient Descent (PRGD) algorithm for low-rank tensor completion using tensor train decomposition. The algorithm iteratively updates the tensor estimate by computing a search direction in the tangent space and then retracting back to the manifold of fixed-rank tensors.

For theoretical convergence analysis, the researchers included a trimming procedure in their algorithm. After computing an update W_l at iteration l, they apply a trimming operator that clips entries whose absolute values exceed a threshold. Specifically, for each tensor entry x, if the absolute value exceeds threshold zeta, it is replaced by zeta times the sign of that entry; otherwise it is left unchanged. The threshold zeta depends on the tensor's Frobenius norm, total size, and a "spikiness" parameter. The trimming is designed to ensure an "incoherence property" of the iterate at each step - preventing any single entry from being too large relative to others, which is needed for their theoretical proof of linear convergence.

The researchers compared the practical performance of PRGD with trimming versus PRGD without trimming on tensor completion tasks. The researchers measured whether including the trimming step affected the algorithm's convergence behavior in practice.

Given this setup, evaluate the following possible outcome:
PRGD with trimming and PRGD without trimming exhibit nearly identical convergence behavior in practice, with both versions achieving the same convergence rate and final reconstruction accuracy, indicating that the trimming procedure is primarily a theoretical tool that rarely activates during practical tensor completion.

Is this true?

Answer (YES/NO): YES